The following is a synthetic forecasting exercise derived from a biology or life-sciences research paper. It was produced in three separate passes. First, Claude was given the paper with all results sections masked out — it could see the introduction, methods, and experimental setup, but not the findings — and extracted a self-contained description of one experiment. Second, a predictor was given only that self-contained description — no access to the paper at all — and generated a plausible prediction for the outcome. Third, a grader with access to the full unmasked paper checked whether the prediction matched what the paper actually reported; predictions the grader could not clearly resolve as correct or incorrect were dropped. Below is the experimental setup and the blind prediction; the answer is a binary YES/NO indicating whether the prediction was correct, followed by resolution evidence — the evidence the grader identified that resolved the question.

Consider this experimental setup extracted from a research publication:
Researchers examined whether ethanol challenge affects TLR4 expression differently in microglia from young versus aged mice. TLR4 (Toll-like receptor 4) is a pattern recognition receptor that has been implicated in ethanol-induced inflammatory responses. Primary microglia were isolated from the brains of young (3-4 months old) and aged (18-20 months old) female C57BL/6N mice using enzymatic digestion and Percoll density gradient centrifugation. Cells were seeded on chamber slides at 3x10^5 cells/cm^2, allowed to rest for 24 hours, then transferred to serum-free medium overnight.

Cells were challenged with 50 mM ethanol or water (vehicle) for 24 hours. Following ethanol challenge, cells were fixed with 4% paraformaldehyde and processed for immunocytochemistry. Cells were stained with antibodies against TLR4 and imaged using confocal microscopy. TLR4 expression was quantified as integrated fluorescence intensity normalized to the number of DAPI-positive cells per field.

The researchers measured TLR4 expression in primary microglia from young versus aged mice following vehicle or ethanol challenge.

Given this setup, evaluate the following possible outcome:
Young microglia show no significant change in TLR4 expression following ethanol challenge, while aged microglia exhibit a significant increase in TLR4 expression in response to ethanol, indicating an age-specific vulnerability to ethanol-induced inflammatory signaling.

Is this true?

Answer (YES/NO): YES